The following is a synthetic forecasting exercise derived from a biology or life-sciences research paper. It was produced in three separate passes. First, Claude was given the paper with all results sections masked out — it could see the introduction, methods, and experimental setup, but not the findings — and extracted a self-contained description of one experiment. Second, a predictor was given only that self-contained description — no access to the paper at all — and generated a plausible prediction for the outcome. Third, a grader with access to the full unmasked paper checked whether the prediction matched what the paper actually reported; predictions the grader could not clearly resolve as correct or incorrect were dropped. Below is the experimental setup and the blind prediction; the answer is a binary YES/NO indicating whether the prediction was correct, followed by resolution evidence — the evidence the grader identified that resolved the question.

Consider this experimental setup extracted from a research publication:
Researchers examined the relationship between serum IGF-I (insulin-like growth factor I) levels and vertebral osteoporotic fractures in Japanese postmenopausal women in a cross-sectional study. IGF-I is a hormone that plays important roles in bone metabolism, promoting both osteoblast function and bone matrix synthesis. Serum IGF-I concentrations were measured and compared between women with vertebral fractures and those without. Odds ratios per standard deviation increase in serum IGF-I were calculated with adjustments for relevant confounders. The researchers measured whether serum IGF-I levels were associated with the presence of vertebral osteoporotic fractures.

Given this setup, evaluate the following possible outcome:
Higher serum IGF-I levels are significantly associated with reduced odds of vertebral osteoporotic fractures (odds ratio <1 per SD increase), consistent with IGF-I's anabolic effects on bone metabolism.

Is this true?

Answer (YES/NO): YES